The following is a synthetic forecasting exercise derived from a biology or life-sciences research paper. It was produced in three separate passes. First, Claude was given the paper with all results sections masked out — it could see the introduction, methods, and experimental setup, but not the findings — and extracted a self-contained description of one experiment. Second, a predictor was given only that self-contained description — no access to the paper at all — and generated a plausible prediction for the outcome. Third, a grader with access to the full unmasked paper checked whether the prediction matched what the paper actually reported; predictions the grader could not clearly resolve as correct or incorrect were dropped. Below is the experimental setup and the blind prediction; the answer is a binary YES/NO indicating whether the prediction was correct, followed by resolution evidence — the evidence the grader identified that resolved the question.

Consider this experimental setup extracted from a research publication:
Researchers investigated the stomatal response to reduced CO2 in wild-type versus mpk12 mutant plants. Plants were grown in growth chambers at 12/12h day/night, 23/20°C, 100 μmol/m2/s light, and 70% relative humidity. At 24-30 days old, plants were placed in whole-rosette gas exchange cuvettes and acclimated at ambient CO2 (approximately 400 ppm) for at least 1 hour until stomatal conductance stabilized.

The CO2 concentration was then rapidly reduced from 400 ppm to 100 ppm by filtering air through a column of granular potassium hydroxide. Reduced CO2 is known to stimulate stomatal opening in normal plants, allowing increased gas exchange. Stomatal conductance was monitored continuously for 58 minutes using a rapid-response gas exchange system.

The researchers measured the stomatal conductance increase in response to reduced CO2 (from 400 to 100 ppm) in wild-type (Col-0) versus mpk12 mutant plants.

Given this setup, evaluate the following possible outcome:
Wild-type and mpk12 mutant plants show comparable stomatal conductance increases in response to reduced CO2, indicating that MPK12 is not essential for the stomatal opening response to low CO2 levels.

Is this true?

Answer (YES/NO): NO